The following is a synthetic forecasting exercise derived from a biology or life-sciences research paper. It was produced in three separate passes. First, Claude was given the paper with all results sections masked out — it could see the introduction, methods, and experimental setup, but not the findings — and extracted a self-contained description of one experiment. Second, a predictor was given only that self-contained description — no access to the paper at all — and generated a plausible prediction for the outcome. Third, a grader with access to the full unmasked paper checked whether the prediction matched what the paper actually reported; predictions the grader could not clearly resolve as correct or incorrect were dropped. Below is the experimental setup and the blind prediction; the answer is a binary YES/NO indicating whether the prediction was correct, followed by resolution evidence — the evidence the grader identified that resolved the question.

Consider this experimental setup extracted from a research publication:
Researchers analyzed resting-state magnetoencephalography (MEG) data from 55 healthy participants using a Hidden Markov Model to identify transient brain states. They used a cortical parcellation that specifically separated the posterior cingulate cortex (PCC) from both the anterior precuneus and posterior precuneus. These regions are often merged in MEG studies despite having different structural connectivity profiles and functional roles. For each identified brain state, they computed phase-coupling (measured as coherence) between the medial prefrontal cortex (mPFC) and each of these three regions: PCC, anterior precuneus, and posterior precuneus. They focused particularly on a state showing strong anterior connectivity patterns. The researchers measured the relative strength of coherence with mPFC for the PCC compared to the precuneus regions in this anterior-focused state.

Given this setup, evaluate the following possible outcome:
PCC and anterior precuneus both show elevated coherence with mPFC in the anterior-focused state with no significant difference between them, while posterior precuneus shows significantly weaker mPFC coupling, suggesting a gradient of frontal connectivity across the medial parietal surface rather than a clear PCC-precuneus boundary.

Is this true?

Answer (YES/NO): NO